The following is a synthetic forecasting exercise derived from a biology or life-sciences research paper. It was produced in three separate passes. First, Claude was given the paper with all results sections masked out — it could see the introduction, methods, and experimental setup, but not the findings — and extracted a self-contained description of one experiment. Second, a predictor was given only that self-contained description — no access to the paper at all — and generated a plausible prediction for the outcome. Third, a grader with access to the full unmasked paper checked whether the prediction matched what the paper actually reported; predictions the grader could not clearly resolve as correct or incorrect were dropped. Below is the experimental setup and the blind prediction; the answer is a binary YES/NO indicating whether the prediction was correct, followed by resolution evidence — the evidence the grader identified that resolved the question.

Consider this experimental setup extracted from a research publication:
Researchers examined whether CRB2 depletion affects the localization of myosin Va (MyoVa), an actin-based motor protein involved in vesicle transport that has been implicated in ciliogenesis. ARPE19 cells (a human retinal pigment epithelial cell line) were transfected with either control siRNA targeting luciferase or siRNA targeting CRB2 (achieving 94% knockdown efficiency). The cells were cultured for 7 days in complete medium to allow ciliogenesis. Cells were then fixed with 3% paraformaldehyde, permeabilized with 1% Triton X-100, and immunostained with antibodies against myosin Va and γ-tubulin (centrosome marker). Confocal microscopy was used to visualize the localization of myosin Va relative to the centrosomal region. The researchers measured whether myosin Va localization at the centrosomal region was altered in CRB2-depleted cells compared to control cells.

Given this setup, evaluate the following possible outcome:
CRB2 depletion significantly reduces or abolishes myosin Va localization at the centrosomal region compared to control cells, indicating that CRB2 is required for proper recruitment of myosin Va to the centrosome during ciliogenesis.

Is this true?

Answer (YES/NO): NO